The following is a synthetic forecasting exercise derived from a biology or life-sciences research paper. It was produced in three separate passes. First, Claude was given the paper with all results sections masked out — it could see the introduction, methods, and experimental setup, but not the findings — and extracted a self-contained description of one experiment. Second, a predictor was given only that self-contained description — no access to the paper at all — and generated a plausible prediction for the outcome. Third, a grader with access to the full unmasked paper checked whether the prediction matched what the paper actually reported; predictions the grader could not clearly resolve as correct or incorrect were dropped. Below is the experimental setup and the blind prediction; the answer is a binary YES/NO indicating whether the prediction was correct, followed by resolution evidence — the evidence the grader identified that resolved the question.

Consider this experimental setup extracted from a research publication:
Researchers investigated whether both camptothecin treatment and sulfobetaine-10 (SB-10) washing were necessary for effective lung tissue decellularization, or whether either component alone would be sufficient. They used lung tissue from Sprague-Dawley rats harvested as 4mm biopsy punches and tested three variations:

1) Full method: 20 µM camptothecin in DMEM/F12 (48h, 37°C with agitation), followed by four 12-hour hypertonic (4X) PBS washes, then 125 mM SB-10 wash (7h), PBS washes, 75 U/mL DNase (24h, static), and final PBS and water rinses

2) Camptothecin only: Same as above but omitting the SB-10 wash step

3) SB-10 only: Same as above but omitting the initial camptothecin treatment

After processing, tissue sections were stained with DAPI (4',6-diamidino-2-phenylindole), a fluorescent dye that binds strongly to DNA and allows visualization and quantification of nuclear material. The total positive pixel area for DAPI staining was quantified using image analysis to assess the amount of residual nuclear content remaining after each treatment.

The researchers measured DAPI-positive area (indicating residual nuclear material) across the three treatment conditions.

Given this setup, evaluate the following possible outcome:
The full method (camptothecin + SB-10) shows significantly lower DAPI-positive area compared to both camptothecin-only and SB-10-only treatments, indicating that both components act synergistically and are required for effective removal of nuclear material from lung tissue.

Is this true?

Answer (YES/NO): YES